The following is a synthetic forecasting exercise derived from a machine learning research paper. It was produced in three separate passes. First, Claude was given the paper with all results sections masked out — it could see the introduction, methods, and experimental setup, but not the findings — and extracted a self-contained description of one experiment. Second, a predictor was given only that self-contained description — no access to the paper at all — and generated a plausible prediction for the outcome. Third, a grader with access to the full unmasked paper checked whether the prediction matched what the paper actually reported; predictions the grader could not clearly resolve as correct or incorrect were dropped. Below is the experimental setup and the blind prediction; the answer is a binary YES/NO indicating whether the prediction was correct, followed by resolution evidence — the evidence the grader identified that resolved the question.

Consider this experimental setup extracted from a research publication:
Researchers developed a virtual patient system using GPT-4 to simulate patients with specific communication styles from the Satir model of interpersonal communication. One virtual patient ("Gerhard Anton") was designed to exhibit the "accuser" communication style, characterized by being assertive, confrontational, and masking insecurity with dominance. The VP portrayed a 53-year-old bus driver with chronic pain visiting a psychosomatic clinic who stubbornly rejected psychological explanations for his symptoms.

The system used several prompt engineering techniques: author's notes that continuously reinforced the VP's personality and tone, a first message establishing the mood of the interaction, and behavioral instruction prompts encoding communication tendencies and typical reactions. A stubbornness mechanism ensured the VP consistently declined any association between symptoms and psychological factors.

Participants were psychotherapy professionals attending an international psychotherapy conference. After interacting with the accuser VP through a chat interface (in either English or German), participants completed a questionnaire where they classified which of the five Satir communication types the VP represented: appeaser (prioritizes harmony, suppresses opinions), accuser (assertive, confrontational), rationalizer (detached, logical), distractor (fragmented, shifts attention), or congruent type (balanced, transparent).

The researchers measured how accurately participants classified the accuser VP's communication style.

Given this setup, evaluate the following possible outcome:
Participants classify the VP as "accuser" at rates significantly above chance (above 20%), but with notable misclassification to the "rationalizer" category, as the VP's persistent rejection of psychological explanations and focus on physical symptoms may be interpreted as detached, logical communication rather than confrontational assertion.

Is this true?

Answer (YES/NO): NO